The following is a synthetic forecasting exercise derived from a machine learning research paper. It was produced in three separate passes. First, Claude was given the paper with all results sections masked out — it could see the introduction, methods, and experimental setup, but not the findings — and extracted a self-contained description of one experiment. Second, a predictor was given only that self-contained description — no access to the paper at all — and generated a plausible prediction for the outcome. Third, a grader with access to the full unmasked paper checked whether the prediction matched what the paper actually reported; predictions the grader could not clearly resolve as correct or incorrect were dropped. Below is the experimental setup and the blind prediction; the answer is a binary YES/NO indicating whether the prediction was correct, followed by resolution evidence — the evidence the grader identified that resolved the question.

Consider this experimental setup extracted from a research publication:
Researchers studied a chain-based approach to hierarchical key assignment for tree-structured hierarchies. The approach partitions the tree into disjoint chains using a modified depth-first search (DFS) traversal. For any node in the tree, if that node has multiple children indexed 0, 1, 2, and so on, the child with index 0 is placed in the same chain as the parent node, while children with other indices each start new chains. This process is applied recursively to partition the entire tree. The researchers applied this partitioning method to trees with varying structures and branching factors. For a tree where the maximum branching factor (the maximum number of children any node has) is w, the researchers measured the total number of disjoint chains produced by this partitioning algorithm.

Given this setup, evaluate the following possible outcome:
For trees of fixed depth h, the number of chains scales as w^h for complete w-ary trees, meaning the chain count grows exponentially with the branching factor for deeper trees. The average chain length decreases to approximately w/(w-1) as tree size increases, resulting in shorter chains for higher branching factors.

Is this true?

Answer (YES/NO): NO